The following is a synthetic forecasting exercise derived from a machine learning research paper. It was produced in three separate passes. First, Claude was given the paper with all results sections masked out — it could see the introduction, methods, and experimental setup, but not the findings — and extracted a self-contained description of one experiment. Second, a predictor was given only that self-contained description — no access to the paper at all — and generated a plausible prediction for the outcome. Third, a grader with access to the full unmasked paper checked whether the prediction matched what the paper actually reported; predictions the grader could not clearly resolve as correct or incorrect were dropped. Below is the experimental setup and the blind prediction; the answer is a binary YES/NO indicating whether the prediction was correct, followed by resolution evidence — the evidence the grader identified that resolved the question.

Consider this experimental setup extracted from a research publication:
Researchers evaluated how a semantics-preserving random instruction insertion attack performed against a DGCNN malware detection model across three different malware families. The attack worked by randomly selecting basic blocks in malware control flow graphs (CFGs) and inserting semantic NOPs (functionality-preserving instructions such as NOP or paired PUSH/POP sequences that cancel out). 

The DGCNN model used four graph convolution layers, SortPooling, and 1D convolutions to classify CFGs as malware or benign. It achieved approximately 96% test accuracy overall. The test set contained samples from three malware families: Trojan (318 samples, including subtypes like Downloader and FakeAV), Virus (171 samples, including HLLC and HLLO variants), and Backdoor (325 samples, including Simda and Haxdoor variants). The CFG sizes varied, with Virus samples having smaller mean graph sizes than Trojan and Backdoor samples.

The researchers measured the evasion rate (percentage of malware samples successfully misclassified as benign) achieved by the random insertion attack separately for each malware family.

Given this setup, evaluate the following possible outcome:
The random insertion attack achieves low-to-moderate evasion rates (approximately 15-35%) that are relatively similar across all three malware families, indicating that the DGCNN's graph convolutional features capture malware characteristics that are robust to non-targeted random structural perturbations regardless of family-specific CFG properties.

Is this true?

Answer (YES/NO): NO